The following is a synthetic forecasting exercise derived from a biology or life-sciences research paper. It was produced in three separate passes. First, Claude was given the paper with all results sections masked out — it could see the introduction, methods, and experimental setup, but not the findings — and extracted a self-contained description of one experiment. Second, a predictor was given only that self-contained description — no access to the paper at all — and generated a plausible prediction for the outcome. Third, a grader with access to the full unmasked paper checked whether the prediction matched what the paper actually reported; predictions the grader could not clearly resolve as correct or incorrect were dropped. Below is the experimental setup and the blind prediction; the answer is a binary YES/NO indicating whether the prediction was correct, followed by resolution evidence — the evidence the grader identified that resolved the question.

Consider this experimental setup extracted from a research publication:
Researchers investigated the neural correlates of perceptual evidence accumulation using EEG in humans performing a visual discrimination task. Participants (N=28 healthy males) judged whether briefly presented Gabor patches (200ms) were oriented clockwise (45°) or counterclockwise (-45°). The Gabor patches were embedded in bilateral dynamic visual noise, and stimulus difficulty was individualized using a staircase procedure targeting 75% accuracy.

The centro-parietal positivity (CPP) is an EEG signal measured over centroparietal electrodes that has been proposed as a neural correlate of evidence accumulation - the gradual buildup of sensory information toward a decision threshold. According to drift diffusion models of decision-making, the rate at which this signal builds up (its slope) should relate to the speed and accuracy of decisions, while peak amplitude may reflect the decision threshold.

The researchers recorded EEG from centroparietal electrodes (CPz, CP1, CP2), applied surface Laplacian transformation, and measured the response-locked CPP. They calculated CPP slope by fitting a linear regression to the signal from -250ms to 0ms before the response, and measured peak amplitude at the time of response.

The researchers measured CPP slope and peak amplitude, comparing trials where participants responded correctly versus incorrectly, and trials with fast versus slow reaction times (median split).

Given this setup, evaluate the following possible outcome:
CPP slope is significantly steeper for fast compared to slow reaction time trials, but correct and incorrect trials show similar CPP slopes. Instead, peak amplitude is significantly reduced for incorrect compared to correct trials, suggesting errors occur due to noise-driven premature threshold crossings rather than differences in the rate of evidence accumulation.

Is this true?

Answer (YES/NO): NO